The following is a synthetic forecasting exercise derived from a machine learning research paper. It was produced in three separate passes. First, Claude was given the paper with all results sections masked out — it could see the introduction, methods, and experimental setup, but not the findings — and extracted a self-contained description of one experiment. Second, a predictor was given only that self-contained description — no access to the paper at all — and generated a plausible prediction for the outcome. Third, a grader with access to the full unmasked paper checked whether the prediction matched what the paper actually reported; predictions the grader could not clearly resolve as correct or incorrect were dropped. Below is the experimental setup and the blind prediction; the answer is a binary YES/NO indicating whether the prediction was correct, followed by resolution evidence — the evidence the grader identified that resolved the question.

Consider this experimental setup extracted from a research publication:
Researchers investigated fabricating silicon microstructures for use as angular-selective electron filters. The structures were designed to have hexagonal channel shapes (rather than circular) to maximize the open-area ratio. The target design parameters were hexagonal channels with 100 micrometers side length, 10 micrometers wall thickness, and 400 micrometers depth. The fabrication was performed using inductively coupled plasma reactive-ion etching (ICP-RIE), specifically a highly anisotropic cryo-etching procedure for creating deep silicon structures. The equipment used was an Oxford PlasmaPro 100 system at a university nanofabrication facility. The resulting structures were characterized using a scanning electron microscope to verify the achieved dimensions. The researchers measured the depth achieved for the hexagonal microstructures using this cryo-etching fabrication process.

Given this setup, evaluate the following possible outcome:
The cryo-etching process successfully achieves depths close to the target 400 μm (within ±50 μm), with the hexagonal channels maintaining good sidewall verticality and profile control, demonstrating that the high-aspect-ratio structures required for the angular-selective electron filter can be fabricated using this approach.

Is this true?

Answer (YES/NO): NO